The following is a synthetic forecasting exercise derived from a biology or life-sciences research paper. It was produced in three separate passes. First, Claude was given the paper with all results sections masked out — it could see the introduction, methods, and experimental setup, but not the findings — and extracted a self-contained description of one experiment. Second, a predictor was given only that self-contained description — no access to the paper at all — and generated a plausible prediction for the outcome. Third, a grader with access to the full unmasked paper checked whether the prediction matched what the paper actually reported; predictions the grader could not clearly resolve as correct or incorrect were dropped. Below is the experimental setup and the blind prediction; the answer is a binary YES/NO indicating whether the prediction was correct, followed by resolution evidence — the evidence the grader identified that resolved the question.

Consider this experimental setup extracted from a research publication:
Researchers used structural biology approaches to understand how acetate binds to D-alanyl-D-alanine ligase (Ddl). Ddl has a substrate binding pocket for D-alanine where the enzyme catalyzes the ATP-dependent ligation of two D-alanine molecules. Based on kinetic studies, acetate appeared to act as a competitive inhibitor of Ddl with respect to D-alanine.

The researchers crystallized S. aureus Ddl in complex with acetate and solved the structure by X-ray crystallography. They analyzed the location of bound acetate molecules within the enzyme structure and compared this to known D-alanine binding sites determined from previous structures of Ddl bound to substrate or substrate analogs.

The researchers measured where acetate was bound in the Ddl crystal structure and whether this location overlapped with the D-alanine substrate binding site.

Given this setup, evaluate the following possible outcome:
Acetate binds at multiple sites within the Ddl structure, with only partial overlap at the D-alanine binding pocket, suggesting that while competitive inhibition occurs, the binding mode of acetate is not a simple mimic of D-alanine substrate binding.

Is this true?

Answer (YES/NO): NO